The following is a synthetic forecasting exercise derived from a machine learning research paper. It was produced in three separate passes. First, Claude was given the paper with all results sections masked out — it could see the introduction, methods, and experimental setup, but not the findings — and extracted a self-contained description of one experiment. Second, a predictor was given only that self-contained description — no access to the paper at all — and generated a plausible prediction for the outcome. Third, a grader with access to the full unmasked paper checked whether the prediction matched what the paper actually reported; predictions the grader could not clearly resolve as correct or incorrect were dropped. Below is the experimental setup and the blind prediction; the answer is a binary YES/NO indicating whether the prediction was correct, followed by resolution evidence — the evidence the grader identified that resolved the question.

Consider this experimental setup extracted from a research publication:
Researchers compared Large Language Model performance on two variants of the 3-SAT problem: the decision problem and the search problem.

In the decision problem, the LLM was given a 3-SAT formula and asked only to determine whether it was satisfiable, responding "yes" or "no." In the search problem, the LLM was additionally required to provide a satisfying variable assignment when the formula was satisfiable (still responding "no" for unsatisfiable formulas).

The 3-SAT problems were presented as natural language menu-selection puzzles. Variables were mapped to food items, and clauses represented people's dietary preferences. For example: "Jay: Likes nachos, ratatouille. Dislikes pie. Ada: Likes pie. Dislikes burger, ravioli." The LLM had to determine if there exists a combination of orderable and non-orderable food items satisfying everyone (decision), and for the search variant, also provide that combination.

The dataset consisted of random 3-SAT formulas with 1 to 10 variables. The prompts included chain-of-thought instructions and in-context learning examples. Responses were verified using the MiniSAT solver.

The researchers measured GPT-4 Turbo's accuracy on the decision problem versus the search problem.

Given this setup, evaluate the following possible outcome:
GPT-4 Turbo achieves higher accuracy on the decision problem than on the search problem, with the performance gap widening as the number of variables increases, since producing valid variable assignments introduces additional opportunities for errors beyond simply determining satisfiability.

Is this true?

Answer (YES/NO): NO